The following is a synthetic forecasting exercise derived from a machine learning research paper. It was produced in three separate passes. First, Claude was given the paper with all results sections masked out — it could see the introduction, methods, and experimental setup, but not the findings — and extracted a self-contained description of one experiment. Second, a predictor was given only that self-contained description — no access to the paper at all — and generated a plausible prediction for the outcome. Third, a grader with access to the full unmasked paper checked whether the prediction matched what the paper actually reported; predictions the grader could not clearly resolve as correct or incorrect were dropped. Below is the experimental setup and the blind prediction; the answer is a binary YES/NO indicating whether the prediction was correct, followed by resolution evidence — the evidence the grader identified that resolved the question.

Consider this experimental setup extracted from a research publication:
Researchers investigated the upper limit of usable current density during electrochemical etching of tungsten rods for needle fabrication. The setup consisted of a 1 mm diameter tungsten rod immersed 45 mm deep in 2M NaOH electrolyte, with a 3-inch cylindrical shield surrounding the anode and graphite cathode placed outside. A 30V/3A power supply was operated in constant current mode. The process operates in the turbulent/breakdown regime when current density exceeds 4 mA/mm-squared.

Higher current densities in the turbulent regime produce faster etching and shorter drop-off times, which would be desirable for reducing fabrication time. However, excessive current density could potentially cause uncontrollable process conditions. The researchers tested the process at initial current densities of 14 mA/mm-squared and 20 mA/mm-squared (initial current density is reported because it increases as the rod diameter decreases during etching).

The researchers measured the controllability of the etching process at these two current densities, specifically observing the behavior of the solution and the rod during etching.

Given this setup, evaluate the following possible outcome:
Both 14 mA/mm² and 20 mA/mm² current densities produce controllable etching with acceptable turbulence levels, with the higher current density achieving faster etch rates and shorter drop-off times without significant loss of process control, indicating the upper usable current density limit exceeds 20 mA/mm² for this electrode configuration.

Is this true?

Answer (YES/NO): NO